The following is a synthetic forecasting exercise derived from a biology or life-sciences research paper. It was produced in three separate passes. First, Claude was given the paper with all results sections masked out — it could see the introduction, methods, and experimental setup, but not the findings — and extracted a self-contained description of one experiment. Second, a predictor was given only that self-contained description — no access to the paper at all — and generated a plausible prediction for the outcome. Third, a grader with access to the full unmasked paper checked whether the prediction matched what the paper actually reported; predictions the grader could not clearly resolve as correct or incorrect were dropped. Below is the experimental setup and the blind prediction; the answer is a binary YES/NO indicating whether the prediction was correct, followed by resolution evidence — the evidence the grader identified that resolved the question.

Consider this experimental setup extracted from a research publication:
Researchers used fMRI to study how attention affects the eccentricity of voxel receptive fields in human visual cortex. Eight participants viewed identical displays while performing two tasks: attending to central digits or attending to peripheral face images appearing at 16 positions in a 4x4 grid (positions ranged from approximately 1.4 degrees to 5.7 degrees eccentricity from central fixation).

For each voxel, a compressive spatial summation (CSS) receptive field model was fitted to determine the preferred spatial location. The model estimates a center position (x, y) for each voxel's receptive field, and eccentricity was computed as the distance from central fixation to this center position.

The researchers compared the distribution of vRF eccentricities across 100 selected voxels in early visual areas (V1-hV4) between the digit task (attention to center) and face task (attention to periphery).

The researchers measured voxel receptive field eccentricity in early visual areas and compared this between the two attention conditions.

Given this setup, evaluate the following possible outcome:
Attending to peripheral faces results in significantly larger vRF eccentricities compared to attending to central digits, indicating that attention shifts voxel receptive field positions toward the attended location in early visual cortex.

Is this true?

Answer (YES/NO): NO